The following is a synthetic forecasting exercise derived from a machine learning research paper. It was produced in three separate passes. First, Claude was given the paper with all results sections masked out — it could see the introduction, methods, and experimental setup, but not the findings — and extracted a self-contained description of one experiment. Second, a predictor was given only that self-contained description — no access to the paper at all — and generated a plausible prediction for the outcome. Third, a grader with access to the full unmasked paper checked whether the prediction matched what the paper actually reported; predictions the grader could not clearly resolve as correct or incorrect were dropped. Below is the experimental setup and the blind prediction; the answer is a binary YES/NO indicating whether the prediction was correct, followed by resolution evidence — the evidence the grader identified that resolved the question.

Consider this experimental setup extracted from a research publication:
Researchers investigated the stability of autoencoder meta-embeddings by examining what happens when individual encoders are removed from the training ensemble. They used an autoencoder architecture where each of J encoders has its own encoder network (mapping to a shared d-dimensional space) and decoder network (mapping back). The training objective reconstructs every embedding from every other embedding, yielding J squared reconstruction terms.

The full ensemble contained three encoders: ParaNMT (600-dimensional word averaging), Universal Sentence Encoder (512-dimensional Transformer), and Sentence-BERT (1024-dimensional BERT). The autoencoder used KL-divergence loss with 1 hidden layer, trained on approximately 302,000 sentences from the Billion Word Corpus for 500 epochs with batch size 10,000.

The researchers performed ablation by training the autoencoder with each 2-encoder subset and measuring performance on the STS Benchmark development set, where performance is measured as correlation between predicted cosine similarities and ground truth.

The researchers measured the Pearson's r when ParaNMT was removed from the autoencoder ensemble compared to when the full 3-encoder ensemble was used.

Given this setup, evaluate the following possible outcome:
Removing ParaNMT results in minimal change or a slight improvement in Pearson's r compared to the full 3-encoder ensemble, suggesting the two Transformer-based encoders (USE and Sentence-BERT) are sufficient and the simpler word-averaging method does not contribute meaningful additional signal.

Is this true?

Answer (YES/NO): NO